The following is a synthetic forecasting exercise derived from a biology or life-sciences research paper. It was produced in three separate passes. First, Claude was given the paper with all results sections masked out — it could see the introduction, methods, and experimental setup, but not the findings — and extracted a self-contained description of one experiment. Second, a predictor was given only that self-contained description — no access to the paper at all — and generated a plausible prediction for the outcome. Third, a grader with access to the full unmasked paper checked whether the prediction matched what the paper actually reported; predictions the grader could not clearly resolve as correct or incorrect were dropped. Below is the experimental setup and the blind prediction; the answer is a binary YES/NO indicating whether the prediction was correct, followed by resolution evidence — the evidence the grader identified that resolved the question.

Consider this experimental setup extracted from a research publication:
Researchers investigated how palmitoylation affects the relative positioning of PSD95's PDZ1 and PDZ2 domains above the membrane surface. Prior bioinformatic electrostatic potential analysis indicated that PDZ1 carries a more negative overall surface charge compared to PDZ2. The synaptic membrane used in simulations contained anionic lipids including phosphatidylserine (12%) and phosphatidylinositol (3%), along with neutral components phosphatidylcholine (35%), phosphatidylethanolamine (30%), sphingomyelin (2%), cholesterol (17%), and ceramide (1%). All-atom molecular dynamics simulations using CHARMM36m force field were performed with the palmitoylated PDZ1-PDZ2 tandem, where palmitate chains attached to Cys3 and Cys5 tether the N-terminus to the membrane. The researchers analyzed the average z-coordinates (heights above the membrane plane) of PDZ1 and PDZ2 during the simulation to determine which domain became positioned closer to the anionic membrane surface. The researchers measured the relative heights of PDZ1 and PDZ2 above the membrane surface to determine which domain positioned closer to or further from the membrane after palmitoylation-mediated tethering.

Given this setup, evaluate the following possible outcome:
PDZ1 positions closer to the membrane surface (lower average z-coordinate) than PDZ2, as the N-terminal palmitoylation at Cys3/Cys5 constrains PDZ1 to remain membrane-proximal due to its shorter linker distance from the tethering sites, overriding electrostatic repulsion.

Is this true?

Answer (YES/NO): YES